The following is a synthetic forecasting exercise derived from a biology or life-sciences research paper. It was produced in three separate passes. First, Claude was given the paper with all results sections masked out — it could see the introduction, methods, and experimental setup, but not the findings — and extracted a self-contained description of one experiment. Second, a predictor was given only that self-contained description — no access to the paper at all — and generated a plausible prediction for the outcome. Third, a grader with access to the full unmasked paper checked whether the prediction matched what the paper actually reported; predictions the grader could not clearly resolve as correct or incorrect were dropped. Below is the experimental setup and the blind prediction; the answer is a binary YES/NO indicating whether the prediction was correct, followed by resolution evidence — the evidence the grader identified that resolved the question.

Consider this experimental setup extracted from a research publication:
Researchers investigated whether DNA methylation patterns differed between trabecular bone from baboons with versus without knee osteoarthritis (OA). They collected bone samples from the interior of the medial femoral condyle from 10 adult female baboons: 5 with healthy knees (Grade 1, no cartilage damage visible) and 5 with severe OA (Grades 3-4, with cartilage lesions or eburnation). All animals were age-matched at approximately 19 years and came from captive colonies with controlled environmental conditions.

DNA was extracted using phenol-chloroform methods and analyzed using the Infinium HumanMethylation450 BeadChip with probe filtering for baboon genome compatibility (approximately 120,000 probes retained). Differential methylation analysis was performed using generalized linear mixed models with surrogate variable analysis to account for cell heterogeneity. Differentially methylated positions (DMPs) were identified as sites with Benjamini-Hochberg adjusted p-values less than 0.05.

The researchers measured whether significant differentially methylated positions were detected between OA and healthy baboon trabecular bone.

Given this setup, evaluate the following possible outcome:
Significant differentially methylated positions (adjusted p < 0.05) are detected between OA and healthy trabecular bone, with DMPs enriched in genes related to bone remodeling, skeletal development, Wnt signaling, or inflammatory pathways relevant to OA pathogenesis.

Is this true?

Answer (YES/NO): NO